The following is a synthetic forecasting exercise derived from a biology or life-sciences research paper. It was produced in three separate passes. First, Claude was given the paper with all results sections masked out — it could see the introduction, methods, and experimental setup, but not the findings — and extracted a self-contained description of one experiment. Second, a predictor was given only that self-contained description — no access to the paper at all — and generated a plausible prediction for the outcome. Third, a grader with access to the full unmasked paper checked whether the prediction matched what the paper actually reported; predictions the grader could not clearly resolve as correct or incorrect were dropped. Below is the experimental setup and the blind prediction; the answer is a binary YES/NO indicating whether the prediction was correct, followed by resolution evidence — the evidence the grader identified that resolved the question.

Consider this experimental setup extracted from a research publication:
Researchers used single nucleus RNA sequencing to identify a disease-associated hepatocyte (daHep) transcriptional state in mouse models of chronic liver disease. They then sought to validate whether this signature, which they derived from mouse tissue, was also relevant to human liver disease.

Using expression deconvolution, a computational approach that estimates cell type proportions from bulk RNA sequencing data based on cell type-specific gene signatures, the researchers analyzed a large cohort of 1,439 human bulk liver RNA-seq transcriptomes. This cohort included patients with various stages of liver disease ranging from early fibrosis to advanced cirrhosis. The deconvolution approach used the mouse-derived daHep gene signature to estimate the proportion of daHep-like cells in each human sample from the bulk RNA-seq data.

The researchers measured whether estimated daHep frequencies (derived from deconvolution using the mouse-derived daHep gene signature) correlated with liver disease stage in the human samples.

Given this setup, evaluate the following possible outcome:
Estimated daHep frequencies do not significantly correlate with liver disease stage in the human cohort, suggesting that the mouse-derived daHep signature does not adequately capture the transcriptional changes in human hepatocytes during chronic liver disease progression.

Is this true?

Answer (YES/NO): NO